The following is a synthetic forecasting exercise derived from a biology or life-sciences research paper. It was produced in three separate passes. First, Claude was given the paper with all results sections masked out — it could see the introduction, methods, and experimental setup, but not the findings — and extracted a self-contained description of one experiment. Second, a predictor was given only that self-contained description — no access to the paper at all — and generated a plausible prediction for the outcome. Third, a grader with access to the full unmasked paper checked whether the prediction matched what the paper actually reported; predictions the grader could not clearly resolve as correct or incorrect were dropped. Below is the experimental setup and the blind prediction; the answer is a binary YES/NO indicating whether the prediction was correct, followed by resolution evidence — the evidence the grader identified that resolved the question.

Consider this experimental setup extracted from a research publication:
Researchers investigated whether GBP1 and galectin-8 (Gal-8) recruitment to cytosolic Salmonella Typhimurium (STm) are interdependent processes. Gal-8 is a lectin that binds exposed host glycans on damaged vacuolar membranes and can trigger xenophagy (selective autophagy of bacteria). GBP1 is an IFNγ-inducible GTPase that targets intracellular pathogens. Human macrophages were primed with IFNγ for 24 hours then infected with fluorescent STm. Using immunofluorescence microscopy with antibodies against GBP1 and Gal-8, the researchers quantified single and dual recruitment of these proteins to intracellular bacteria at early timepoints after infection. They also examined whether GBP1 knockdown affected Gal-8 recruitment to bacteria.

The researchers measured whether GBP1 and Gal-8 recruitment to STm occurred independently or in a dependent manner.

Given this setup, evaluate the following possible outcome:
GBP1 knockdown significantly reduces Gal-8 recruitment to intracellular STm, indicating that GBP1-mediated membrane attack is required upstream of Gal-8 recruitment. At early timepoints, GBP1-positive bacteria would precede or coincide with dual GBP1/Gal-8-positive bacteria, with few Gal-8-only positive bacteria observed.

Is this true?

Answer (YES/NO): NO